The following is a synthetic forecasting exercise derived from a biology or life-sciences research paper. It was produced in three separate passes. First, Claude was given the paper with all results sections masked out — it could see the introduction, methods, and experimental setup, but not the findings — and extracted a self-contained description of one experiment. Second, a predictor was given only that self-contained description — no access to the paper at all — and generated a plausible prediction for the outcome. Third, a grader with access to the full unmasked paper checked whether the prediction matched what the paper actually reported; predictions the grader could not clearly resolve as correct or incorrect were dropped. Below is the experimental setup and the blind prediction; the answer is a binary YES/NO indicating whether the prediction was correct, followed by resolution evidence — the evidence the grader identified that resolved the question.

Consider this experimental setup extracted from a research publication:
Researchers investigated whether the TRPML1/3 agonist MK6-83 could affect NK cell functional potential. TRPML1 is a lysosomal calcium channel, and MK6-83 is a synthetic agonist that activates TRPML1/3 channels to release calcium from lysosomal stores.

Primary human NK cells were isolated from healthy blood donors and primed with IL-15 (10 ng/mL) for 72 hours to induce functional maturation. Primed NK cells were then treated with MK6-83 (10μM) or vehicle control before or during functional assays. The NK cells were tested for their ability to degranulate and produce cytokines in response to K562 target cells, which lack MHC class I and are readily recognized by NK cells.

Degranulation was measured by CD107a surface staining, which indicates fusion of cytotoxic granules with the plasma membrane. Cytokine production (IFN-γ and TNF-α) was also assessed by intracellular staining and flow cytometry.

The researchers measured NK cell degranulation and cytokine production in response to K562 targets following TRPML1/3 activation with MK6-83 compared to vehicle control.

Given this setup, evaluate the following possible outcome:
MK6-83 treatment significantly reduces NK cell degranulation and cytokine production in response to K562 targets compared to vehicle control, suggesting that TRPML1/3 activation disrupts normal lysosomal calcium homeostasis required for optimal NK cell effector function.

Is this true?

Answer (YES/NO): YES